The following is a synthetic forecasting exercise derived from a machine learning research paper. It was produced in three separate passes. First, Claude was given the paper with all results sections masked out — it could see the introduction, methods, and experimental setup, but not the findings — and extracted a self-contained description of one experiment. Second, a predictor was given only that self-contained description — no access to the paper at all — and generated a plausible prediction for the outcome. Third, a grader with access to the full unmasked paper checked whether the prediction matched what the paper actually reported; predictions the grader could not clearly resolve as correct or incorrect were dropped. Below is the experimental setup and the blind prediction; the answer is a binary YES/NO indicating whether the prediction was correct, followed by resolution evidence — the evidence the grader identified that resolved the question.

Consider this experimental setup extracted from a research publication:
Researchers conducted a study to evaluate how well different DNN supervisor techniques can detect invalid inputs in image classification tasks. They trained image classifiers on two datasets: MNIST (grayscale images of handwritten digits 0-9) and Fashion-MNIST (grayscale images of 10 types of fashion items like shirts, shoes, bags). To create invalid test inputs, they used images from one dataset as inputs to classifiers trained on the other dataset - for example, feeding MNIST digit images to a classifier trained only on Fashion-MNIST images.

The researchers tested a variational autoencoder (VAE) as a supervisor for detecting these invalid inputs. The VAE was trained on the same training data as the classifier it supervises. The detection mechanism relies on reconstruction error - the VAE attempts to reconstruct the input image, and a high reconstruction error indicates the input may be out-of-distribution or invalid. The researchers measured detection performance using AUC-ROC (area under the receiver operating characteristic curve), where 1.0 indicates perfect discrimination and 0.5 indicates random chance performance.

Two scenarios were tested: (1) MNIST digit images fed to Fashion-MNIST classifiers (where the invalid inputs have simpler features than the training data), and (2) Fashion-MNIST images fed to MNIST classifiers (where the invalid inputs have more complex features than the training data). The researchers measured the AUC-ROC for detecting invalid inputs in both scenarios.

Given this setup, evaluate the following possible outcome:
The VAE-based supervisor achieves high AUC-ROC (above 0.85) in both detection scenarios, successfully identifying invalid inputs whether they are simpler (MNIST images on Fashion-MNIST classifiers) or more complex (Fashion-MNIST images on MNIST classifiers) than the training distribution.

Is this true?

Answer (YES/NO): NO